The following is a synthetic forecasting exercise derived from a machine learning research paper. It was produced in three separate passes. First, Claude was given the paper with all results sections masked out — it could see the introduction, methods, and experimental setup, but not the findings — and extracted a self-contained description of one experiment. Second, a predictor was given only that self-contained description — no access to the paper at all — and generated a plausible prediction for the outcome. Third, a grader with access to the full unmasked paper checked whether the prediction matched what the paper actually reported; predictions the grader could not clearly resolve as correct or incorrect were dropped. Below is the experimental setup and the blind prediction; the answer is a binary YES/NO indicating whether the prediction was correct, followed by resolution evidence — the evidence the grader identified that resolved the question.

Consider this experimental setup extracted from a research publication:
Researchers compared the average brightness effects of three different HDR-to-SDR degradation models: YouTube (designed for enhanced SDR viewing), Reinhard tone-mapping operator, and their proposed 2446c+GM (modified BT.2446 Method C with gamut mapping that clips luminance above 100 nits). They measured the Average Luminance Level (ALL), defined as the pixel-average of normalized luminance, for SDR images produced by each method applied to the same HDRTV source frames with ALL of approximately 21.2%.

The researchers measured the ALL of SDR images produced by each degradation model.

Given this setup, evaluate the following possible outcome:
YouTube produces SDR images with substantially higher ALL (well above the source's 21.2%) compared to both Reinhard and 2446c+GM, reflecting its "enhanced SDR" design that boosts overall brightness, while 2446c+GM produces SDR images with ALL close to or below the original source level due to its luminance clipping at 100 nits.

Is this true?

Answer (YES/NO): YES